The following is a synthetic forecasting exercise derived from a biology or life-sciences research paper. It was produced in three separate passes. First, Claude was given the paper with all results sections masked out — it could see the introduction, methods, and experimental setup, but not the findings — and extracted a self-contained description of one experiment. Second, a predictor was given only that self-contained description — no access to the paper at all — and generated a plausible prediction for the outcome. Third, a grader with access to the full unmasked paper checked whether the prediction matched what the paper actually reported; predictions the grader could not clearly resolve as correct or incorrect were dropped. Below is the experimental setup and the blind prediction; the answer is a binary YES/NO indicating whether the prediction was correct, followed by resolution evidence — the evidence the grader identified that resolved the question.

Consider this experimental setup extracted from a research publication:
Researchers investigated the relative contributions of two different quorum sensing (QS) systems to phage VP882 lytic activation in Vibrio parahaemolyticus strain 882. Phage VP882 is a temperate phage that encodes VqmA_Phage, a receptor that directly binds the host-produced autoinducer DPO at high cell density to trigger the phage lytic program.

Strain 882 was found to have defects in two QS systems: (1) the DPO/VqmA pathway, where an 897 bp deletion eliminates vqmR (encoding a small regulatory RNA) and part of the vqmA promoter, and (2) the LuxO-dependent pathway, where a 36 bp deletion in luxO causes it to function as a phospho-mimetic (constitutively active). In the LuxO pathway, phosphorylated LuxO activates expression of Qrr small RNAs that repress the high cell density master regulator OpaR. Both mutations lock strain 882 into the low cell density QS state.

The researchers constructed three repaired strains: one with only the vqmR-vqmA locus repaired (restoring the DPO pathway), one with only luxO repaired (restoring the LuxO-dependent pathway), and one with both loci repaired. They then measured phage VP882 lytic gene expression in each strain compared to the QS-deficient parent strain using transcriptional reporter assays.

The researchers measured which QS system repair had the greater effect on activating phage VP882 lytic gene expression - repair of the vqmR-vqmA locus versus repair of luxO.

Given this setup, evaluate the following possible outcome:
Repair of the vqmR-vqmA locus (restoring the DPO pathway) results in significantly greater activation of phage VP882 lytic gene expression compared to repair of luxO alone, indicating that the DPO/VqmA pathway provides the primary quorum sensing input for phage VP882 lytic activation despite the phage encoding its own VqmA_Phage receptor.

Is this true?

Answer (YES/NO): NO